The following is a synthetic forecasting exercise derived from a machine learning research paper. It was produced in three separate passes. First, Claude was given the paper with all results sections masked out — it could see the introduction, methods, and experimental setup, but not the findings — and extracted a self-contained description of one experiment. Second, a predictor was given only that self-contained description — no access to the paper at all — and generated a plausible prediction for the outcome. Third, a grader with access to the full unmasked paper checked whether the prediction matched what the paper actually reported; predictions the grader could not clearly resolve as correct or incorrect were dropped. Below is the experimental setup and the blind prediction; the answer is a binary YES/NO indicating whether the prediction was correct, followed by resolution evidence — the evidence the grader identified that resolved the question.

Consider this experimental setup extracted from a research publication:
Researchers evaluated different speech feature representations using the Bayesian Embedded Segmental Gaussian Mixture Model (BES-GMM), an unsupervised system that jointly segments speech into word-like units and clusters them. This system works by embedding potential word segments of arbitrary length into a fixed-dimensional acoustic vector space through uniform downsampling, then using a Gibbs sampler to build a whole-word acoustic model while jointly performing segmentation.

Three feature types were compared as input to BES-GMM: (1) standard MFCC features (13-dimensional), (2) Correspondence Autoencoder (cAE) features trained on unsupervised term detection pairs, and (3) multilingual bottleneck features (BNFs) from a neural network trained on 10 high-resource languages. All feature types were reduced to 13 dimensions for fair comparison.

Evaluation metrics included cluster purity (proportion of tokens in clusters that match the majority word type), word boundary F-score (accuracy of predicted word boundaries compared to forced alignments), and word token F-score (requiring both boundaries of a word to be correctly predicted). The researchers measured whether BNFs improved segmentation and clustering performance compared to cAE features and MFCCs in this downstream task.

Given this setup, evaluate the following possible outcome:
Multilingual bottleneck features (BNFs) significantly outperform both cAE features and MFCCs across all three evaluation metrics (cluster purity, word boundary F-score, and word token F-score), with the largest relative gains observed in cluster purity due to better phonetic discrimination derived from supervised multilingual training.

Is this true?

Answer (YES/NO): NO